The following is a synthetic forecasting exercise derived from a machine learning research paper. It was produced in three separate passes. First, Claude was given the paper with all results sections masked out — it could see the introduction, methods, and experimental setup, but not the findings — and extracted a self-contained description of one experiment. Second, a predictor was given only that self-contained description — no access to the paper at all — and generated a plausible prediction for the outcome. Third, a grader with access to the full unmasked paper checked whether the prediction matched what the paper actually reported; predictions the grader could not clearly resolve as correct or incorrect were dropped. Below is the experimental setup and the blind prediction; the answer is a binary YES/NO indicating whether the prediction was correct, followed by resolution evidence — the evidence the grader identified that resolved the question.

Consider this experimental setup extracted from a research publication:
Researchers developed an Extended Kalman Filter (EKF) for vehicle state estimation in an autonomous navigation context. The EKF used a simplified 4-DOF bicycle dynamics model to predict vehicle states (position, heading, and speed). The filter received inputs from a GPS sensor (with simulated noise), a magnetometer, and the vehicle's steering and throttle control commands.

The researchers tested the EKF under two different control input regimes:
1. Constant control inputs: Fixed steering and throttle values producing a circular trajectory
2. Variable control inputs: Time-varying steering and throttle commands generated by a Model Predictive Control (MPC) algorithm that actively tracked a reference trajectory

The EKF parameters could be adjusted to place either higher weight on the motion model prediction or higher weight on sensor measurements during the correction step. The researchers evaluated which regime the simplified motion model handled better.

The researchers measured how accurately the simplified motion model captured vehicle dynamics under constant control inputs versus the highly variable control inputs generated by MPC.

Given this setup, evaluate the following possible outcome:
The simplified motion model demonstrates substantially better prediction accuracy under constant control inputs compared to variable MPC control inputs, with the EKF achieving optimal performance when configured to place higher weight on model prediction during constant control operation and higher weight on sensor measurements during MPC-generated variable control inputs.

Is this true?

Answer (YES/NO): NO